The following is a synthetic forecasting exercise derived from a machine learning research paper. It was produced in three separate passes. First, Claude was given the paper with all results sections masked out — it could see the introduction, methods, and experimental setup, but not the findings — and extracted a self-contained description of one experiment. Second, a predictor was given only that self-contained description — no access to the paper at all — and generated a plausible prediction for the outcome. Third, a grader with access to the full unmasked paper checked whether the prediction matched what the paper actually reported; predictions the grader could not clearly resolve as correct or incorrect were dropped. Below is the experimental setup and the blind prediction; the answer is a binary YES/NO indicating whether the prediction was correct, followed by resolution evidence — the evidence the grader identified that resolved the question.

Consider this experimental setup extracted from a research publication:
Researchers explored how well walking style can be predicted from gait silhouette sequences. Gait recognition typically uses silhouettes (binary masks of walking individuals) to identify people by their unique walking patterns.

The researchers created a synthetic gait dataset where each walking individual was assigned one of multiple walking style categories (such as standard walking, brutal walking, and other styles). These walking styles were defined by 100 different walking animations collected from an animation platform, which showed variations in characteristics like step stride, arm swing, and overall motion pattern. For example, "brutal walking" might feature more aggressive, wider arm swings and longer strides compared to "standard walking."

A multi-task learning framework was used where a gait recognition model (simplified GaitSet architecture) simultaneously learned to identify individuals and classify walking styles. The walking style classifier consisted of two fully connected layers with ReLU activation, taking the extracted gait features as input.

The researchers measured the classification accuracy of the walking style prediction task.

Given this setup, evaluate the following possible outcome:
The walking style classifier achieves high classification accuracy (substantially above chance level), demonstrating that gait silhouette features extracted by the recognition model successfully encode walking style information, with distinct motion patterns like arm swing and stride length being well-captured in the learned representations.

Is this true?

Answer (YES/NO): YES